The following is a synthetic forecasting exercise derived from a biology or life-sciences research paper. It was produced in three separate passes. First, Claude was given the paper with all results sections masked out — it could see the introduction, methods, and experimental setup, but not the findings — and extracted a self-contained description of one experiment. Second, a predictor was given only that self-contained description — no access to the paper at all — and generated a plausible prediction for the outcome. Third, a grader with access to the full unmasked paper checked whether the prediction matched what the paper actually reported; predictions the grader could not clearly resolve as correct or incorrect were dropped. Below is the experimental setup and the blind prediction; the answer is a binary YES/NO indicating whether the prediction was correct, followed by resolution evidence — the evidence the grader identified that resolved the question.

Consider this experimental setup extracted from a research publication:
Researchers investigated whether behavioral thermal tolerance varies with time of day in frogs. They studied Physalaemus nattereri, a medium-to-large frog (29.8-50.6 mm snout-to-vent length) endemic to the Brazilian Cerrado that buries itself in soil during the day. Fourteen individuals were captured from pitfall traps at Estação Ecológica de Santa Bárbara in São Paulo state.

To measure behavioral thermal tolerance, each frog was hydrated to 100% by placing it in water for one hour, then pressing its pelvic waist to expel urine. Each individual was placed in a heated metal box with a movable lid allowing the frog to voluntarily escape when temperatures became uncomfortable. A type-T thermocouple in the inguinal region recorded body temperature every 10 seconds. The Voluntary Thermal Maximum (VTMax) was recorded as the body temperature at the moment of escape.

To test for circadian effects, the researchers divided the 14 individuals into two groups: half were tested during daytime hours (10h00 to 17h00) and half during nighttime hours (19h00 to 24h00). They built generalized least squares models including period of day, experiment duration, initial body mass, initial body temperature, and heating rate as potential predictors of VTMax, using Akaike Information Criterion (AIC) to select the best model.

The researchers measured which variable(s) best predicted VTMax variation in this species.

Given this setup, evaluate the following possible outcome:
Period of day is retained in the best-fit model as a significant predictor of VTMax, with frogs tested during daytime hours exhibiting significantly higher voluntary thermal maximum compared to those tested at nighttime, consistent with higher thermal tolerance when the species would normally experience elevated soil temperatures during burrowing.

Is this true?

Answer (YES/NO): YES